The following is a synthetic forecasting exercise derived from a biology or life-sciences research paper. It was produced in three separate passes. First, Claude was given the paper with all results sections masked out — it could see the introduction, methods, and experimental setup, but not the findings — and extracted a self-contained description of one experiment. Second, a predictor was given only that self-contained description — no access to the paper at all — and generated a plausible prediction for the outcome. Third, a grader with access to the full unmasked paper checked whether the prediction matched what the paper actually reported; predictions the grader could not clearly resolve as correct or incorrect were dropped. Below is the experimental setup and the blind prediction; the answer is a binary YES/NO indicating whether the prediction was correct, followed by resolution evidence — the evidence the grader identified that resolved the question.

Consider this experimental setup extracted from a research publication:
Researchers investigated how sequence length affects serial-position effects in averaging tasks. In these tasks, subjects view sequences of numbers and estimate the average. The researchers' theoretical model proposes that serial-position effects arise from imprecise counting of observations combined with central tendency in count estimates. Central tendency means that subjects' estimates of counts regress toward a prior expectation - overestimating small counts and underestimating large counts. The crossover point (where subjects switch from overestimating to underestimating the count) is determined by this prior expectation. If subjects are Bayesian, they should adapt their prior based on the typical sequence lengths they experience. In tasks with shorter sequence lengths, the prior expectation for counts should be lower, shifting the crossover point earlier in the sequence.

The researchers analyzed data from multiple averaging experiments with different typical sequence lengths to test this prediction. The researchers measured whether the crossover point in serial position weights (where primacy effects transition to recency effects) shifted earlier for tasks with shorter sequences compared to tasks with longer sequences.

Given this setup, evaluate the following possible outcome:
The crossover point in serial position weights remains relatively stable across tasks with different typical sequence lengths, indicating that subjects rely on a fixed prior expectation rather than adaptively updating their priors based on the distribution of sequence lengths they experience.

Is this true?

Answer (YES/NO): NO